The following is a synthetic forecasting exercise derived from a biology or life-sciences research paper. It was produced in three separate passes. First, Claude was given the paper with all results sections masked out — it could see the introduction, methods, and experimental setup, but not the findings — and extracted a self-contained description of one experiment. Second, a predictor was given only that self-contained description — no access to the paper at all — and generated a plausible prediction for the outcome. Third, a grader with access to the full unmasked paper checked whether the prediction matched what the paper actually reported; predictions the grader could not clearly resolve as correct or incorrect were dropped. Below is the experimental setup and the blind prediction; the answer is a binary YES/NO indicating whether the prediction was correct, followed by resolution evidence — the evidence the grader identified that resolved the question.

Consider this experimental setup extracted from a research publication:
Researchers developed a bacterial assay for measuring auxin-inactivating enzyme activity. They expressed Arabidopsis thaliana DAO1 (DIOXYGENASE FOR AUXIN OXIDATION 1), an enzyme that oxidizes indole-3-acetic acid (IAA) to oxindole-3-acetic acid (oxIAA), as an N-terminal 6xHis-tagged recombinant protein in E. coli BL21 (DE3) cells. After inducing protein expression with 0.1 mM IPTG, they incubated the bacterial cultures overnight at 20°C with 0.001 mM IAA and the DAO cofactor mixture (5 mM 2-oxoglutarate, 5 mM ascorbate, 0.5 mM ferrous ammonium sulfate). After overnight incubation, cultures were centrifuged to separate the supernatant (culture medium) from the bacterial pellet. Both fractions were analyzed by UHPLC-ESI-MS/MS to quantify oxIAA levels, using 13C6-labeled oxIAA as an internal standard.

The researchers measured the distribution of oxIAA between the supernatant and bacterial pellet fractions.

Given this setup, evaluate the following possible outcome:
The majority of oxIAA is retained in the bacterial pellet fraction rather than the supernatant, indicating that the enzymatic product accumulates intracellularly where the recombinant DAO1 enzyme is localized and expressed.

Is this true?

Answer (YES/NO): NO